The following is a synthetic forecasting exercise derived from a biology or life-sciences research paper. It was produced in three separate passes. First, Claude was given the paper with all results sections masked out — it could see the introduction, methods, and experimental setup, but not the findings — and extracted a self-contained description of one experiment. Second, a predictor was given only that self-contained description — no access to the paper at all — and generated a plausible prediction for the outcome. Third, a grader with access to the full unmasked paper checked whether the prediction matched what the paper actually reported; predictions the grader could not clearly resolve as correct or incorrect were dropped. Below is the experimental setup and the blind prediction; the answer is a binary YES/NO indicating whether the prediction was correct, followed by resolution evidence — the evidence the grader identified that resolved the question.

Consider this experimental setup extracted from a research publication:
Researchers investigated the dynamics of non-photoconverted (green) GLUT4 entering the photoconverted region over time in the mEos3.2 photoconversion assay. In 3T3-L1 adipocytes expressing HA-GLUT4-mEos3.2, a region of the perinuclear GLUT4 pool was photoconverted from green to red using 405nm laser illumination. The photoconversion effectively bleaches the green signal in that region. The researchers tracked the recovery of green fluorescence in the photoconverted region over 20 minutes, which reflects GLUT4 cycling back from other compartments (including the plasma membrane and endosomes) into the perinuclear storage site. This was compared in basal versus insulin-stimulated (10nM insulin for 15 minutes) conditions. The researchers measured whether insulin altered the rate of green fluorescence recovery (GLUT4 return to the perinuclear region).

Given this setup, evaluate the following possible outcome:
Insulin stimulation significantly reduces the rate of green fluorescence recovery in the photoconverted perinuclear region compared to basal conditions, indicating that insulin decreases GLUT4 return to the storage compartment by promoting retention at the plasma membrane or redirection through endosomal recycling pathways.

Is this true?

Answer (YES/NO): NO